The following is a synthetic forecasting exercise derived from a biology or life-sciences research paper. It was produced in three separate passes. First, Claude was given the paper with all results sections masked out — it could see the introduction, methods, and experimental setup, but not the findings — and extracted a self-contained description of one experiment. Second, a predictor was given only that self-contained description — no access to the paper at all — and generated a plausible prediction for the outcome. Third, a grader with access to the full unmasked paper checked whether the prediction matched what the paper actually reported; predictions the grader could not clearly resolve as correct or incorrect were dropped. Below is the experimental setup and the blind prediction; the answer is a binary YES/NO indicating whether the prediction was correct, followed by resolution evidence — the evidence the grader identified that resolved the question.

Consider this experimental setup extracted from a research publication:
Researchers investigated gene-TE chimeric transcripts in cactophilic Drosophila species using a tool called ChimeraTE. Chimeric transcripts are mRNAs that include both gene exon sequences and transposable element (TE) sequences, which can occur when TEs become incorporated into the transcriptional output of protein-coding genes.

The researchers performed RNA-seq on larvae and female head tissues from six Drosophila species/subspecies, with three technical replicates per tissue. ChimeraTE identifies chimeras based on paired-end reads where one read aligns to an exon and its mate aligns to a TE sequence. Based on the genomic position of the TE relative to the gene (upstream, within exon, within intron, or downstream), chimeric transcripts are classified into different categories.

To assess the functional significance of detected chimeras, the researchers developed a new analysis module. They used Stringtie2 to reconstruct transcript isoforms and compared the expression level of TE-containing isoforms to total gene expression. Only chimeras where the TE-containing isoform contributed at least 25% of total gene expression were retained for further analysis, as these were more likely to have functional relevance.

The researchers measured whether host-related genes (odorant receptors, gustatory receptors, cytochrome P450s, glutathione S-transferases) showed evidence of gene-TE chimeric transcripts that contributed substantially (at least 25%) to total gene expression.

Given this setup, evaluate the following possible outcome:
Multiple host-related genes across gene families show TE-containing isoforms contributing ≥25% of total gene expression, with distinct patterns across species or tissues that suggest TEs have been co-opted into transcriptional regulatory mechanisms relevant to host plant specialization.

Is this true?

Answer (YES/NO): YES